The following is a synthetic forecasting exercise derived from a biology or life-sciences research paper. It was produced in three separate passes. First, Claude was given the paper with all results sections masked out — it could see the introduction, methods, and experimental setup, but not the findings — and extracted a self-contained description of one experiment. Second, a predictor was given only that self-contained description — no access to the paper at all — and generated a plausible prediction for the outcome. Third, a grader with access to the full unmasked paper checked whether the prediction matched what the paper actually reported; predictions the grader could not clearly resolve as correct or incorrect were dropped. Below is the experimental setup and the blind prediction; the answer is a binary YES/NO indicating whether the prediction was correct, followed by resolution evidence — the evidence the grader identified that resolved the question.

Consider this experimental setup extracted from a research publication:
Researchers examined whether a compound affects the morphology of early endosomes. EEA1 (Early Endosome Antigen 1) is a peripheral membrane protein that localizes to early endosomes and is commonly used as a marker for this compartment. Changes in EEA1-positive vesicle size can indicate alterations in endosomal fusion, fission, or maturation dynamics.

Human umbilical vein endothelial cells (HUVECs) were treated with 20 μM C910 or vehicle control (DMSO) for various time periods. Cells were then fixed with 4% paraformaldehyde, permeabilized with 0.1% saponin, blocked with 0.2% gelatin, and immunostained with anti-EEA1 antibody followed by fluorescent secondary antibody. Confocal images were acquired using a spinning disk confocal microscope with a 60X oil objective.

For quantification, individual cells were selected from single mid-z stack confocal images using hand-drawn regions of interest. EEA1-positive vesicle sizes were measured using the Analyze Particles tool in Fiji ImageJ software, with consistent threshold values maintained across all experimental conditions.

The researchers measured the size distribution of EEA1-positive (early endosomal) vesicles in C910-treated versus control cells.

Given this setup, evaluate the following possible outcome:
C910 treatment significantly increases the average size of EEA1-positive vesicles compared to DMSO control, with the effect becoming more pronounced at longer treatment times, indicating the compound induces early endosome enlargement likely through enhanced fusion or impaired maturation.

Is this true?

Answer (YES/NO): YES